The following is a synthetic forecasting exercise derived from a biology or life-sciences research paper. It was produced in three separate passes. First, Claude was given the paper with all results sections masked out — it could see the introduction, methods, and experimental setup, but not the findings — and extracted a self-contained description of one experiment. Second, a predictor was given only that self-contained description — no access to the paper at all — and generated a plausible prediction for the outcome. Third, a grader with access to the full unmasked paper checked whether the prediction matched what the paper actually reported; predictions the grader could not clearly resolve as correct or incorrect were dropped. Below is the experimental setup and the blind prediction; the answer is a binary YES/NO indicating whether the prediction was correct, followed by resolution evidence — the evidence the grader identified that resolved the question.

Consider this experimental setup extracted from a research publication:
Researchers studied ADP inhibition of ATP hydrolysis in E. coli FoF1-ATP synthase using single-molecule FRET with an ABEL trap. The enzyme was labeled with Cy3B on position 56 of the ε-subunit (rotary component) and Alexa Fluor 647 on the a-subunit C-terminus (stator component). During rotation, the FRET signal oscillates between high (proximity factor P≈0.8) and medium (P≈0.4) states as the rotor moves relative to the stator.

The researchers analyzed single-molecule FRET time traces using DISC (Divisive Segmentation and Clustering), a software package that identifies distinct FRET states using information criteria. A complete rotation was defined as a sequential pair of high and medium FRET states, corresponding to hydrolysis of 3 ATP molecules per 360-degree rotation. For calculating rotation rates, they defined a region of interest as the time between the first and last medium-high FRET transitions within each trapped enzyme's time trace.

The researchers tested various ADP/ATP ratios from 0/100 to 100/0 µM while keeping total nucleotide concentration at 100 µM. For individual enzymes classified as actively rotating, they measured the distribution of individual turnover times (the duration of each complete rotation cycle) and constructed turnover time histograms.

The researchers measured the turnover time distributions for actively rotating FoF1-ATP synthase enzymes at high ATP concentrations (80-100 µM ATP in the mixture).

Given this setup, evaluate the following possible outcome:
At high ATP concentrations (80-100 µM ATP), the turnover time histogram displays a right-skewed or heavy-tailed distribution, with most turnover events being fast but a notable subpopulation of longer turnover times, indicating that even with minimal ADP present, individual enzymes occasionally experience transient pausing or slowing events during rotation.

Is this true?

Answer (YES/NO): YES